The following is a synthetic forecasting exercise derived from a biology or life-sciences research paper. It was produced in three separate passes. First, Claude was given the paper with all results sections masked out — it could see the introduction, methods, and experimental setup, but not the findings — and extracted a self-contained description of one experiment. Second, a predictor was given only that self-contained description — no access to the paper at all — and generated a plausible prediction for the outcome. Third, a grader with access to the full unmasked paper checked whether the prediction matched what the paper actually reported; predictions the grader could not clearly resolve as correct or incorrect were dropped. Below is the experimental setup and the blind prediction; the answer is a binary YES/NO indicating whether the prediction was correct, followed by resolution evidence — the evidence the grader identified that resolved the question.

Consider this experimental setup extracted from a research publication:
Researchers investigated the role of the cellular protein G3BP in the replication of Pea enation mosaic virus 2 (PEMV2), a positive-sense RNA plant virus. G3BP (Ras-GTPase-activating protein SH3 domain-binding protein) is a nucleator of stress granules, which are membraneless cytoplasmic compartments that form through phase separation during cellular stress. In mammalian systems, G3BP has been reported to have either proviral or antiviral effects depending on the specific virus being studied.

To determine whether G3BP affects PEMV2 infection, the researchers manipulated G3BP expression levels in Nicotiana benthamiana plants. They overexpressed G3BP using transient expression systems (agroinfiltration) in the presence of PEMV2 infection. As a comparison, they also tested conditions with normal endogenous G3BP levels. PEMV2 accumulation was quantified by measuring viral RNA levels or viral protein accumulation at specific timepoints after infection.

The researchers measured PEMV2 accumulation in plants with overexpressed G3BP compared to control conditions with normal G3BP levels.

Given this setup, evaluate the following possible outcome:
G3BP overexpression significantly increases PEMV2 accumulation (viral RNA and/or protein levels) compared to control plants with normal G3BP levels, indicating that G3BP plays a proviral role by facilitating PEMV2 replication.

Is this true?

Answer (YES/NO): NO